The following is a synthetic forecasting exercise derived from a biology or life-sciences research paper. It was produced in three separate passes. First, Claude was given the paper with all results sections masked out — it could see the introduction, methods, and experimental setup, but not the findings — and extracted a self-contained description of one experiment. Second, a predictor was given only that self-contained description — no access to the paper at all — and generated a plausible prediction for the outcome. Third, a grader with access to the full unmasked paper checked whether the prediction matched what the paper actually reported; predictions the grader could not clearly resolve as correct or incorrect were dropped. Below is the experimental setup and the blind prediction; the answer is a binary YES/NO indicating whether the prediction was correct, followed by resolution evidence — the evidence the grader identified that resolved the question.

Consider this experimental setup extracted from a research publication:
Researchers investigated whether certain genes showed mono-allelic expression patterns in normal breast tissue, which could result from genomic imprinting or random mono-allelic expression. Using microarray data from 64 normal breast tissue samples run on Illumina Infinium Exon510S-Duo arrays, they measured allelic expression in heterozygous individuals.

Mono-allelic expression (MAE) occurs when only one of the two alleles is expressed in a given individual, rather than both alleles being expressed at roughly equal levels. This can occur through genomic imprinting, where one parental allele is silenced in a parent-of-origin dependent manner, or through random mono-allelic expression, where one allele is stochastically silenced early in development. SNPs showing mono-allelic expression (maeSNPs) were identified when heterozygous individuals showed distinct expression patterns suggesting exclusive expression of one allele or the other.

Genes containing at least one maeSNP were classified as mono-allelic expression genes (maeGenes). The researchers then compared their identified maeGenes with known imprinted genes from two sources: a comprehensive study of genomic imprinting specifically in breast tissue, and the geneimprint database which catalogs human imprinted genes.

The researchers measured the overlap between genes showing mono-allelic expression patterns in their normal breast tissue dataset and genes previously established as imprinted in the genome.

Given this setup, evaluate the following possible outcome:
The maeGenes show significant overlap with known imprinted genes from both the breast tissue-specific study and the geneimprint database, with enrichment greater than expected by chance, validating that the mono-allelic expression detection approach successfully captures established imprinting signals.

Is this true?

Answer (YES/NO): NO